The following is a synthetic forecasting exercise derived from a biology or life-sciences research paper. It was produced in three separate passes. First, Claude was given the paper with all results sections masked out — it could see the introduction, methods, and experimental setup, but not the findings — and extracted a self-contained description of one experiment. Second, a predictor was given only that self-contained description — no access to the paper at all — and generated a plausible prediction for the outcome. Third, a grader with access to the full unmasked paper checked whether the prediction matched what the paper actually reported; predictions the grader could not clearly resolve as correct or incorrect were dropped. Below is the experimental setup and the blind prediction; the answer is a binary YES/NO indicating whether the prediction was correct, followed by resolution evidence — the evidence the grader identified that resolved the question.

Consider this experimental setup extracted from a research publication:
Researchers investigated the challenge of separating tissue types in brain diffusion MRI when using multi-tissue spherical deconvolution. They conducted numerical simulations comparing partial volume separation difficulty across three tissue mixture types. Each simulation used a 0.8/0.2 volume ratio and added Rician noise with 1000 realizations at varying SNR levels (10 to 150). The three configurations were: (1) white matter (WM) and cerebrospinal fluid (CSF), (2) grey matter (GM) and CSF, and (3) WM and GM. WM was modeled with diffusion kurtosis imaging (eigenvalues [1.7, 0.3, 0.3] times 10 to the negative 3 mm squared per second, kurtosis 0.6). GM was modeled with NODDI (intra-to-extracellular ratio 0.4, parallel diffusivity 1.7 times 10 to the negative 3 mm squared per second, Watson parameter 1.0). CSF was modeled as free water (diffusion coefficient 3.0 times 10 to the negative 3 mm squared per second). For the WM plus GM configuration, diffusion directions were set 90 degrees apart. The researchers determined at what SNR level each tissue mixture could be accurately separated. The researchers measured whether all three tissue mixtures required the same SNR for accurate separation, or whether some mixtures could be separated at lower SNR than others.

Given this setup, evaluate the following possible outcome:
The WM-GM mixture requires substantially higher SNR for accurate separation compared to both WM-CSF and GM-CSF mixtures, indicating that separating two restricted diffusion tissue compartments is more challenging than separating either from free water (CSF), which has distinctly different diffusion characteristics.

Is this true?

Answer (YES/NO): NO